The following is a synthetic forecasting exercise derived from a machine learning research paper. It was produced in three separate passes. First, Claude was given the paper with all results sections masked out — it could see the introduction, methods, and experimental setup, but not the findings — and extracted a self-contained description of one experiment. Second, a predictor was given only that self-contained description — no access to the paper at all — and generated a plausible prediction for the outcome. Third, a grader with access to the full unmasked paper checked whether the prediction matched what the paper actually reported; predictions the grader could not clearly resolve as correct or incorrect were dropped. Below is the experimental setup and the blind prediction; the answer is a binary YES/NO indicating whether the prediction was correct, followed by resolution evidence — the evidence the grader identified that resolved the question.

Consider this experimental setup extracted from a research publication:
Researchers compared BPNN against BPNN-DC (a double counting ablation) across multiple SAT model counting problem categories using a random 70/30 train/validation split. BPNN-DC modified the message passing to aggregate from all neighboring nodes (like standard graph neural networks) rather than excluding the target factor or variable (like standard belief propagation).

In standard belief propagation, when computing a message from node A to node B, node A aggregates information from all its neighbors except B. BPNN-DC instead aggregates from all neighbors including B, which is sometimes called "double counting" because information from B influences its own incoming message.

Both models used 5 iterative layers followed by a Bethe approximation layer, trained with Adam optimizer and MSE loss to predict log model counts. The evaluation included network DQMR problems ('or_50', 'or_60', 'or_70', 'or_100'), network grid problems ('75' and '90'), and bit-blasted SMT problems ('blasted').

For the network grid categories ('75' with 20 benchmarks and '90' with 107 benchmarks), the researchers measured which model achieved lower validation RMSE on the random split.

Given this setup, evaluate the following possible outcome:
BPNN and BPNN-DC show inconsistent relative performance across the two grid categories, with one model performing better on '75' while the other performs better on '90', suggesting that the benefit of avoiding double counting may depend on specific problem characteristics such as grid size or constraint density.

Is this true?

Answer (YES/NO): NO